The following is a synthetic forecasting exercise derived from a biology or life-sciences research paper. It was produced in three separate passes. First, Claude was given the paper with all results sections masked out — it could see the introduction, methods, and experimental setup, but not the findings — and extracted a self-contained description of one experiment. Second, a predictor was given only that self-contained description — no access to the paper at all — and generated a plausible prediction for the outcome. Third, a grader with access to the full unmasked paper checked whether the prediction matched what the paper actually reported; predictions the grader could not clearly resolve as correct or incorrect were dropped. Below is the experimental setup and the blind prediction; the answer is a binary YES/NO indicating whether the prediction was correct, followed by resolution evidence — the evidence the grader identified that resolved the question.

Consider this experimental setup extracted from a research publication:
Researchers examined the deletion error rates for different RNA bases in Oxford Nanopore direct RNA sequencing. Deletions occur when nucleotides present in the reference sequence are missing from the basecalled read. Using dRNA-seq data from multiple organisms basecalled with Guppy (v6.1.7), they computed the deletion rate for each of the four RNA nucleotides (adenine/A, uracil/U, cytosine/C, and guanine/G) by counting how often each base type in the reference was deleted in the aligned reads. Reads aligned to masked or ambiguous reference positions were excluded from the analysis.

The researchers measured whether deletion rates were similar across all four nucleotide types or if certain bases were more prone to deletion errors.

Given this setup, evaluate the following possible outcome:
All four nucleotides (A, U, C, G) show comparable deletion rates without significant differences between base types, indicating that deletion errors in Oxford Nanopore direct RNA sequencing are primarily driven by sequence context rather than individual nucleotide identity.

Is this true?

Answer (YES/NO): NO